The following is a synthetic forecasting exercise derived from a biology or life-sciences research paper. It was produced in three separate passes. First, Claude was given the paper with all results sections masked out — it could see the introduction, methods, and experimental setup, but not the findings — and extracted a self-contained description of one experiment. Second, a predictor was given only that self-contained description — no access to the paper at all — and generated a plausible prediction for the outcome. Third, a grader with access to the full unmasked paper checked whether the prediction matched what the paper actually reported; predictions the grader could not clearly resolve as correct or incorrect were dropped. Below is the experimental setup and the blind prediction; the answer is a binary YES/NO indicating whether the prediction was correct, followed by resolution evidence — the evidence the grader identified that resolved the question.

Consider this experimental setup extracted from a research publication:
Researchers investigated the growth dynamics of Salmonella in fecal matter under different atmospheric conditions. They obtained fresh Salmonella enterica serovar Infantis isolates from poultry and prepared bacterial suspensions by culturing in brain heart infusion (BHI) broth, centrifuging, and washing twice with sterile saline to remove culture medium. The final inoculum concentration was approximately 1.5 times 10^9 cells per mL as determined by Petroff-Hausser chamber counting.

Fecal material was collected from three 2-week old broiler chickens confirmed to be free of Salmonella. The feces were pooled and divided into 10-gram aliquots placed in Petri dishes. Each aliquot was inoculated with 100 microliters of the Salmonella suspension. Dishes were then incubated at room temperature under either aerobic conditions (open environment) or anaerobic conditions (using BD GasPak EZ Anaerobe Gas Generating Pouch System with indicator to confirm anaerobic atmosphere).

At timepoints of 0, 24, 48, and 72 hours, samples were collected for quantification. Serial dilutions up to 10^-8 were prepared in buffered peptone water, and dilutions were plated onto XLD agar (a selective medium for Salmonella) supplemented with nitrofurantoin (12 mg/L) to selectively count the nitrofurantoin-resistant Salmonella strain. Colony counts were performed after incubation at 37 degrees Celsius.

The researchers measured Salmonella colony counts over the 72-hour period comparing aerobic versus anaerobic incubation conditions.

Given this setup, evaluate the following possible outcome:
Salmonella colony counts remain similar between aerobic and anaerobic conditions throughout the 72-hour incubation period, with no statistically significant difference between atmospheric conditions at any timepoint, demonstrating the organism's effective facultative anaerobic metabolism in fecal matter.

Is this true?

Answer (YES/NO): NO